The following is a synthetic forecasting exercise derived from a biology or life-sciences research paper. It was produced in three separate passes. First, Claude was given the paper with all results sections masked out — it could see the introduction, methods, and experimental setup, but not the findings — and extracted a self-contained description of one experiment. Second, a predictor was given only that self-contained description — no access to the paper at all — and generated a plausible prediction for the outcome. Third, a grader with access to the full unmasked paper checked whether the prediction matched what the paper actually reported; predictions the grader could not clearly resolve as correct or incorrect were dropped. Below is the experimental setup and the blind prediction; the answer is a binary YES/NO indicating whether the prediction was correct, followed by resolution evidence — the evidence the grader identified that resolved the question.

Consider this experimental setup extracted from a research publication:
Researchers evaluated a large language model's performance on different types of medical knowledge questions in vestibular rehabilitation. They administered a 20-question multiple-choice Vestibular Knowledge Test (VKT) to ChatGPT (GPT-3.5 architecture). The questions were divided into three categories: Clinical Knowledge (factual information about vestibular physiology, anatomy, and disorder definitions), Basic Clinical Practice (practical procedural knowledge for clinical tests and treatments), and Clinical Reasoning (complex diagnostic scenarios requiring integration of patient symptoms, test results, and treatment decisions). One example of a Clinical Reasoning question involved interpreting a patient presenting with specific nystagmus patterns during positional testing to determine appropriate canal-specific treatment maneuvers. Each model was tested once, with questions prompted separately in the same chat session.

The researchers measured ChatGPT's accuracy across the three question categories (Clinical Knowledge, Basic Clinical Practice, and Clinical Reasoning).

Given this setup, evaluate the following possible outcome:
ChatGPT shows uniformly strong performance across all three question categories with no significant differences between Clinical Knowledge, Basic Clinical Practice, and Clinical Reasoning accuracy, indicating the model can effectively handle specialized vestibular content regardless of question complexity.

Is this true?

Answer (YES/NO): NO